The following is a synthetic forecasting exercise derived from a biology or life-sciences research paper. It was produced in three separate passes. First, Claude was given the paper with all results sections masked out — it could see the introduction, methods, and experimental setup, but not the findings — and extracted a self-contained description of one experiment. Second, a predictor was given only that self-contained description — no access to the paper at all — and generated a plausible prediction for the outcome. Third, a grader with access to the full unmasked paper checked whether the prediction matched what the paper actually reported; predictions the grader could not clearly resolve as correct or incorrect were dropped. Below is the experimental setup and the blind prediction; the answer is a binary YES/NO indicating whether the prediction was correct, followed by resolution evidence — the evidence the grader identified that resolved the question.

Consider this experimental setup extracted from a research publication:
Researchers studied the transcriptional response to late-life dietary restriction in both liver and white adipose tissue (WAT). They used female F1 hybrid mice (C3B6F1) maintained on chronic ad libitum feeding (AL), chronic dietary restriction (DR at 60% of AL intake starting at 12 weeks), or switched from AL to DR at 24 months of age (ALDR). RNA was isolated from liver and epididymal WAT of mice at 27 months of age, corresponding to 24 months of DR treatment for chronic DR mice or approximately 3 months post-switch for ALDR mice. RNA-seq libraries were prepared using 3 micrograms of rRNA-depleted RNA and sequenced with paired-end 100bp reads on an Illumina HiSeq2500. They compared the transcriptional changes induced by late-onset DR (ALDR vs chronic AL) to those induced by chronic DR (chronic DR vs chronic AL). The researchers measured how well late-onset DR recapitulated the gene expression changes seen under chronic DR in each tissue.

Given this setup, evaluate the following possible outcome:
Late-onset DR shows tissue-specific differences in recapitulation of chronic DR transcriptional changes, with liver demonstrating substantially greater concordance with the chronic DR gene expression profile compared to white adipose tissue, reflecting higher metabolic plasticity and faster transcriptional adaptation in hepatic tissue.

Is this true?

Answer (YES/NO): YES